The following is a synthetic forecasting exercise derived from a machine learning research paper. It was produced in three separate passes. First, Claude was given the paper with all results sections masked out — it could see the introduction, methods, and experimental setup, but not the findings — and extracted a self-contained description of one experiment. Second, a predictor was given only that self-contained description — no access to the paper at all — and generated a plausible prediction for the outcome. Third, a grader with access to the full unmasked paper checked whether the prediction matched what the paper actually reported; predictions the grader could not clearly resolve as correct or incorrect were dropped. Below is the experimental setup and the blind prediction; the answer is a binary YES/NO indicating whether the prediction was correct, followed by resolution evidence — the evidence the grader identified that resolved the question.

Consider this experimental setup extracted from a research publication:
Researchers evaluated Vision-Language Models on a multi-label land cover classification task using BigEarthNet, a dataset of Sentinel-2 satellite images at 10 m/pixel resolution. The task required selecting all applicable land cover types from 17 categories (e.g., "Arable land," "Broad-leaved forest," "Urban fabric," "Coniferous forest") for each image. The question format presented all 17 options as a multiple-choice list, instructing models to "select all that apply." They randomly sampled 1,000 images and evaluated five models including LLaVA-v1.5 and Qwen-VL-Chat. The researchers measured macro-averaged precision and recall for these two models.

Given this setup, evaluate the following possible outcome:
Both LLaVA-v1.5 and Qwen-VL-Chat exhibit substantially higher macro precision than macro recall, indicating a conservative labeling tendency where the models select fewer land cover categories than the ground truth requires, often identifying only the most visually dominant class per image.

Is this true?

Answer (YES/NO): NO